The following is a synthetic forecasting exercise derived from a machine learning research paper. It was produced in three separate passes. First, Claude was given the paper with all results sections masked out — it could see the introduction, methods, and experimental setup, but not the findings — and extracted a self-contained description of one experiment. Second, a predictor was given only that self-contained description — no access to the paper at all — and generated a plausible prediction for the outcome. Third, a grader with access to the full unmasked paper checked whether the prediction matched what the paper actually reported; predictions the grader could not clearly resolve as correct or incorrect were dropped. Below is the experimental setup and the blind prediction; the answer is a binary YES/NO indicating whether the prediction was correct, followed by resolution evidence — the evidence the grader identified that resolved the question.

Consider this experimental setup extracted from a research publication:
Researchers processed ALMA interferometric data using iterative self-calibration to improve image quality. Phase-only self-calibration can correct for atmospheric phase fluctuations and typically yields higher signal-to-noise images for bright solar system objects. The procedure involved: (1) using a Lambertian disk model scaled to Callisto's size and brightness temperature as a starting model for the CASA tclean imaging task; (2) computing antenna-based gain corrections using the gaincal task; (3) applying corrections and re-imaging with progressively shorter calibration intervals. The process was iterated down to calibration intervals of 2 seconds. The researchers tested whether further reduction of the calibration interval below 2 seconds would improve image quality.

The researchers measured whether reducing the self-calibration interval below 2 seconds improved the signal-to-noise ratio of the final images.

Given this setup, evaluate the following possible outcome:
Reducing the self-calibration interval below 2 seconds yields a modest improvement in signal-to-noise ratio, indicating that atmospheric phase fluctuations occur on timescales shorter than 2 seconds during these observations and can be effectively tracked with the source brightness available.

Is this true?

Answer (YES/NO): NO